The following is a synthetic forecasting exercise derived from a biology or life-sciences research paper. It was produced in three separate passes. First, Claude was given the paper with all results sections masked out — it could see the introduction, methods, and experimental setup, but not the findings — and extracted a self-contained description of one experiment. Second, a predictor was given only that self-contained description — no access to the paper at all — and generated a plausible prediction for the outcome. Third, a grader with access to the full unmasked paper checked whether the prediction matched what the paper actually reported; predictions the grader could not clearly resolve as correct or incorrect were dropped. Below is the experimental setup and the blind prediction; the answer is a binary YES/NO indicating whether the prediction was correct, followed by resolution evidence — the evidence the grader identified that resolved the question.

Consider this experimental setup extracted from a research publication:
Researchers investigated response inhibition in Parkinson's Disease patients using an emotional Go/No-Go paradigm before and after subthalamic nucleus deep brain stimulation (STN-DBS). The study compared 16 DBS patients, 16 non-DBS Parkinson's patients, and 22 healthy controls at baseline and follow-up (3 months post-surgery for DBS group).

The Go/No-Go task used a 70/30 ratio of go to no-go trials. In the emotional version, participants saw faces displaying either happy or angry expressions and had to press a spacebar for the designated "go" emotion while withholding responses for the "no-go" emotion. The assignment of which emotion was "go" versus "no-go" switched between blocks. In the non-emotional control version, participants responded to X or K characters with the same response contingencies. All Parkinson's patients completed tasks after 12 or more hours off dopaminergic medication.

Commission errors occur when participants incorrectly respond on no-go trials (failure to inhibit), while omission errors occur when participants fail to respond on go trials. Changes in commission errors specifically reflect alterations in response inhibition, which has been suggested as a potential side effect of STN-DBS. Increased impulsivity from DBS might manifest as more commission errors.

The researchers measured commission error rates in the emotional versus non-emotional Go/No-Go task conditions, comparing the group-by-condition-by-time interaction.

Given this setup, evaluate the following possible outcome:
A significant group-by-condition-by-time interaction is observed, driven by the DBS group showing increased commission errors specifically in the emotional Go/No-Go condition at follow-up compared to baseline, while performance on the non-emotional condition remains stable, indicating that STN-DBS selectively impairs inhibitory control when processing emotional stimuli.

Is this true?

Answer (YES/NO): NO